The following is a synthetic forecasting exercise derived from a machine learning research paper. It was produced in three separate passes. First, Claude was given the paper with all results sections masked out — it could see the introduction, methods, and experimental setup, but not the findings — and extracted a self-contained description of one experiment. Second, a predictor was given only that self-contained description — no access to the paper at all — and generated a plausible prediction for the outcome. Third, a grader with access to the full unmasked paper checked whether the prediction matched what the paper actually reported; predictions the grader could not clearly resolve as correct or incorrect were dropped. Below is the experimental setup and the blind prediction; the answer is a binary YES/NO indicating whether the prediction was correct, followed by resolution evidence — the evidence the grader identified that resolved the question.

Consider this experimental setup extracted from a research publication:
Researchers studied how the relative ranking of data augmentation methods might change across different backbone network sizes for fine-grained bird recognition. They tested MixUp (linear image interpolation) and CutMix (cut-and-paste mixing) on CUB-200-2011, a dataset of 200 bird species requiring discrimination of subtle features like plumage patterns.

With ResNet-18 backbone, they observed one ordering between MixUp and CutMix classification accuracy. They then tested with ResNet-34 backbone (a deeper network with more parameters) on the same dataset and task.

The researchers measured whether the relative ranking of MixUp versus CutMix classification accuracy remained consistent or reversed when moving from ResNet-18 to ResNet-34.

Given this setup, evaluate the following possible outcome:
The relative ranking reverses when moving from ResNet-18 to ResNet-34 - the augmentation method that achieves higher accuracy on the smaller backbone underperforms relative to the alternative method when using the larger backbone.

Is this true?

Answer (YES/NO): YES